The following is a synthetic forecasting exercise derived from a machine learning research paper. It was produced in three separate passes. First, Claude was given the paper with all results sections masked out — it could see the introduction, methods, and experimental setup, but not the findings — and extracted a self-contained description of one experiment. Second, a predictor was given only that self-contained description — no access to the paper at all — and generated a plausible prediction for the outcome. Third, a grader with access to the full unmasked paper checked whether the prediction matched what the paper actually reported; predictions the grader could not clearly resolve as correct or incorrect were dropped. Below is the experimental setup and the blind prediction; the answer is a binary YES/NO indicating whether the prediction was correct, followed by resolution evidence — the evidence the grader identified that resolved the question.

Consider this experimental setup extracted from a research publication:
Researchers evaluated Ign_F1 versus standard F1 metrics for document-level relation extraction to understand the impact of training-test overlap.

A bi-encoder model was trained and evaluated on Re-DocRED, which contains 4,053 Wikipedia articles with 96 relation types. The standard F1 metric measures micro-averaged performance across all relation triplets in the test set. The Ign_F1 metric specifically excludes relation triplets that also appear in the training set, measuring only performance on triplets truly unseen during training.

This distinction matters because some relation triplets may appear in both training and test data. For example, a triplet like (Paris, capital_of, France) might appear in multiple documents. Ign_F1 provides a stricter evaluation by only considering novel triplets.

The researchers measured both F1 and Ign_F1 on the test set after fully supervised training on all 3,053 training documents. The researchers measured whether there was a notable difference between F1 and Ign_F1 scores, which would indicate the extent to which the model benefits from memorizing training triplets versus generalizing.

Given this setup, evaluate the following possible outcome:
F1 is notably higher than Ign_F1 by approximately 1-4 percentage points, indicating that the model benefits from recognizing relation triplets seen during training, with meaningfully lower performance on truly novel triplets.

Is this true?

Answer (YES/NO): YES